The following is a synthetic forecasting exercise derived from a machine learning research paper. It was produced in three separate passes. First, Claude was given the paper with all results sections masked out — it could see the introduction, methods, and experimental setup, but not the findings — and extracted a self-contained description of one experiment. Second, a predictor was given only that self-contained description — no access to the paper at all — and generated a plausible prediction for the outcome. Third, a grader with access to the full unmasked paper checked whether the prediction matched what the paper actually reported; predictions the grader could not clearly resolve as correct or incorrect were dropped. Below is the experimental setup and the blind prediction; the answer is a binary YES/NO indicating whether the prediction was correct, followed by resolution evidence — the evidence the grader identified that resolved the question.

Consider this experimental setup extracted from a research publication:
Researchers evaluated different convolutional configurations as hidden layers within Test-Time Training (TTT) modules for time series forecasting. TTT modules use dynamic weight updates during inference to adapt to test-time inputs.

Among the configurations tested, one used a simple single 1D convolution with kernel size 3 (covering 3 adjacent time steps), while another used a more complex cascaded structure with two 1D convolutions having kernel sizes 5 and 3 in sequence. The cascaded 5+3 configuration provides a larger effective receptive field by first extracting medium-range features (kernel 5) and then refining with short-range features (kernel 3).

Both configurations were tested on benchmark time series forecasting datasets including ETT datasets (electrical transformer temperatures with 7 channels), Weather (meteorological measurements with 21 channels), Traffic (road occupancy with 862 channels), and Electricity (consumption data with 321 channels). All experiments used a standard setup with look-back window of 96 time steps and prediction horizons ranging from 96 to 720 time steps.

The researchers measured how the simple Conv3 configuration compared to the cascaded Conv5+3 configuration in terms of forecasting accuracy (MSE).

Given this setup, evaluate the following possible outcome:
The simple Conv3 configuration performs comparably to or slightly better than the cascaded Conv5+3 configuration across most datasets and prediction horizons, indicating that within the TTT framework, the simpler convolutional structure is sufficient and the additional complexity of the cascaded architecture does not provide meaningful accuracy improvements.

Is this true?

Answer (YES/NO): NO